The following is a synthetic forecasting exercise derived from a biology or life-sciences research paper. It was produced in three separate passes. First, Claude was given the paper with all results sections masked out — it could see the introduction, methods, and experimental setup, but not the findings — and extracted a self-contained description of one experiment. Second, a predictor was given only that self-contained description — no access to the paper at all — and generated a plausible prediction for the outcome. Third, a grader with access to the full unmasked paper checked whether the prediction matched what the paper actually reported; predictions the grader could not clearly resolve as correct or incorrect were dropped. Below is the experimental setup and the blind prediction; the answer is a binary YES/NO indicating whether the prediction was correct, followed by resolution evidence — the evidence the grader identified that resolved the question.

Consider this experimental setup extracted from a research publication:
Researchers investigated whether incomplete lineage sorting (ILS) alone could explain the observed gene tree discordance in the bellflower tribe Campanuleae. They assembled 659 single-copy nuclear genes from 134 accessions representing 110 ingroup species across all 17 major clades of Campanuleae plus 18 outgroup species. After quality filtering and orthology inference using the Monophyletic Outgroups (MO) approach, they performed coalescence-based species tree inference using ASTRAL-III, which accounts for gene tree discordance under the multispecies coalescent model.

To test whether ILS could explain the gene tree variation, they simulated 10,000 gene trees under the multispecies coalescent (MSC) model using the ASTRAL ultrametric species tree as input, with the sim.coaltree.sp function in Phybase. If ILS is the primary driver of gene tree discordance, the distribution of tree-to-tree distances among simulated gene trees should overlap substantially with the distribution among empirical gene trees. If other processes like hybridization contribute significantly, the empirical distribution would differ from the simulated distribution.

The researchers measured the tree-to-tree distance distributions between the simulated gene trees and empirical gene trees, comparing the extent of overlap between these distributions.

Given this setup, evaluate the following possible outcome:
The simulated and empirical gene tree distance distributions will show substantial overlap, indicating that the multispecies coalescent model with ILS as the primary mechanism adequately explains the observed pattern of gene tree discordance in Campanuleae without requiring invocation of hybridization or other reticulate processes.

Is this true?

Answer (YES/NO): NO